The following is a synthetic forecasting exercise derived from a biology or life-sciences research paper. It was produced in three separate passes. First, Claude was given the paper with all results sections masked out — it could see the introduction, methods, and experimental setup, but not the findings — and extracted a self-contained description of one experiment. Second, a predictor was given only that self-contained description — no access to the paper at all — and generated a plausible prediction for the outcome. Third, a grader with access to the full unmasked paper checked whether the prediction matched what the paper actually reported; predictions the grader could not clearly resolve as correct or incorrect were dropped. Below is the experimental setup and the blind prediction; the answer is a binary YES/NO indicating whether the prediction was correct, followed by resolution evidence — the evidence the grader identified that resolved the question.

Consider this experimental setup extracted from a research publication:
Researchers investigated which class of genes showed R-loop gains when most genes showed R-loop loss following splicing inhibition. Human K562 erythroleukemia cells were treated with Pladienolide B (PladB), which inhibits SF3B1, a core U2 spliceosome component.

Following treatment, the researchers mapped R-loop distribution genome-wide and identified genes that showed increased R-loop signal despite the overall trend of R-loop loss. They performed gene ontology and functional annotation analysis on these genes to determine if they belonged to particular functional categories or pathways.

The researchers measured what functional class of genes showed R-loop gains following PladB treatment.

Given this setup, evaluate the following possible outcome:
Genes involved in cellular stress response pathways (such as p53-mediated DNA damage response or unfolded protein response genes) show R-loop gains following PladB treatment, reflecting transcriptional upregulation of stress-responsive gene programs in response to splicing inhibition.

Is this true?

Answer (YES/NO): NO